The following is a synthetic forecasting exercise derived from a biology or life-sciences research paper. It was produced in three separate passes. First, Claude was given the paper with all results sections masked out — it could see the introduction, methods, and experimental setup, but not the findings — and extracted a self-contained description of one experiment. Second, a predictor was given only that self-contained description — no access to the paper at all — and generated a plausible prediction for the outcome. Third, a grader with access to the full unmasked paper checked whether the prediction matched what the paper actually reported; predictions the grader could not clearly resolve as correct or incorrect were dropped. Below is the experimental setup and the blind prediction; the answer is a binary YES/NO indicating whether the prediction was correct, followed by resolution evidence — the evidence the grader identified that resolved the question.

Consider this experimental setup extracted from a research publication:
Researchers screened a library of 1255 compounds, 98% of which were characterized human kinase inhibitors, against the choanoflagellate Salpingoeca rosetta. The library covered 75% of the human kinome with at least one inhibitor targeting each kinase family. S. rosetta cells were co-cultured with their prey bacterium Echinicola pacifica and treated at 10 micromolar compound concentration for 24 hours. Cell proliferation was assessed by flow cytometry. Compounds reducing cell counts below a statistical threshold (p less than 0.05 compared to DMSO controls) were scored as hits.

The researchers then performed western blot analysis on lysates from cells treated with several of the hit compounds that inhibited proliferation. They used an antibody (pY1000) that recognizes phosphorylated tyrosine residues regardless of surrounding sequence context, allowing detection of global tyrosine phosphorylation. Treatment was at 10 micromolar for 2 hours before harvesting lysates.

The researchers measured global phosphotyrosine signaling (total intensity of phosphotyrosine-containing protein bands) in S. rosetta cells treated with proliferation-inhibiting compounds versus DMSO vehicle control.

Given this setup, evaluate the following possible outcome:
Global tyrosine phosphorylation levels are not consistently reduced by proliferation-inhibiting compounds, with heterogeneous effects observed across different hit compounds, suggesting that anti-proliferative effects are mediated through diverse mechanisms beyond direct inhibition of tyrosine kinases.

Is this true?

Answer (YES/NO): YES